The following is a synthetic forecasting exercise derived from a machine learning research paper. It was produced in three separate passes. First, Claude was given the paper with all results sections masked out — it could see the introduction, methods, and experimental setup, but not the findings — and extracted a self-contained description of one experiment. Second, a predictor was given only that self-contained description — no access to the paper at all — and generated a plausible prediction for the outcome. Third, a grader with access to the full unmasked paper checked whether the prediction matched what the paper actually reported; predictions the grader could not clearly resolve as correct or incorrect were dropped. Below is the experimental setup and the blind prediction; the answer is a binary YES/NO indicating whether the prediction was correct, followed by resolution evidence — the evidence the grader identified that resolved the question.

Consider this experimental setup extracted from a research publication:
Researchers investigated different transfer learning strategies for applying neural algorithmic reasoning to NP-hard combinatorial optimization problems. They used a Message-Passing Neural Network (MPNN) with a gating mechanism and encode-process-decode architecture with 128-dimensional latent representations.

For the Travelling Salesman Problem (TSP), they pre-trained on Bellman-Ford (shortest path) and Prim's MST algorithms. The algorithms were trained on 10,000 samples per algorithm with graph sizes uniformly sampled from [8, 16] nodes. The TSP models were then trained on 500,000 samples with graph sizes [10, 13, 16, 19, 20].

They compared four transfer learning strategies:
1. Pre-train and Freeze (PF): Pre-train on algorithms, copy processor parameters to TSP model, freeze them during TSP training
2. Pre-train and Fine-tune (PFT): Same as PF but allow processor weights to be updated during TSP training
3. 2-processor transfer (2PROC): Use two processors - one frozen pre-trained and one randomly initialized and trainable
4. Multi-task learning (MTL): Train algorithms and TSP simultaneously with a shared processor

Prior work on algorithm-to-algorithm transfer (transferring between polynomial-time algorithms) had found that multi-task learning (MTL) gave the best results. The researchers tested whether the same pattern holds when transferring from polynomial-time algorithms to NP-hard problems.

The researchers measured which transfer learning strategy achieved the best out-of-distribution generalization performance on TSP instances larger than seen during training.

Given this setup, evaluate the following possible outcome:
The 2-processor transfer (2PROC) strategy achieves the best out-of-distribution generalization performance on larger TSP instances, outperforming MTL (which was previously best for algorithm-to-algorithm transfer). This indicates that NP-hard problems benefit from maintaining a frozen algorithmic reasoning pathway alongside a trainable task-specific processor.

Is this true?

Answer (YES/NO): NO